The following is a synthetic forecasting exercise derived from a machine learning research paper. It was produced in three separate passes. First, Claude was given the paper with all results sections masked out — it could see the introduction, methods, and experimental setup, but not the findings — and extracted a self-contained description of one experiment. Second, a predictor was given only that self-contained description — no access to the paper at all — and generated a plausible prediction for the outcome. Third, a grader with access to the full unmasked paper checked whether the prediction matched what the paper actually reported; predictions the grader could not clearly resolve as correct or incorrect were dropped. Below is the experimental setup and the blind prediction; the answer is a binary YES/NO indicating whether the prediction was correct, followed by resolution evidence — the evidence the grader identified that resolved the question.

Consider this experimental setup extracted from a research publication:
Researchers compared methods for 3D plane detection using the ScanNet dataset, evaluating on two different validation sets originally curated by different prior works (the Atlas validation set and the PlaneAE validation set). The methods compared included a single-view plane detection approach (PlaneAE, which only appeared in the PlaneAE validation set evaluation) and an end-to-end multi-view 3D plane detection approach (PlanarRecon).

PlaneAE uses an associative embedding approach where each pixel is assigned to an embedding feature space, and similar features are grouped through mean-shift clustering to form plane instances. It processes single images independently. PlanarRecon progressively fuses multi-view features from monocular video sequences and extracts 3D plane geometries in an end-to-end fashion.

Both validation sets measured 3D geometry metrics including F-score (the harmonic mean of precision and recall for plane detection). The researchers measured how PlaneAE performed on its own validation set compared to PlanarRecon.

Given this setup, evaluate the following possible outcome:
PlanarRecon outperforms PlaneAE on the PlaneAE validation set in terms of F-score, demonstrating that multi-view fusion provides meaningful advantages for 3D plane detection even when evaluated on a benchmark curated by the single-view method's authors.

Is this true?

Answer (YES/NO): YES